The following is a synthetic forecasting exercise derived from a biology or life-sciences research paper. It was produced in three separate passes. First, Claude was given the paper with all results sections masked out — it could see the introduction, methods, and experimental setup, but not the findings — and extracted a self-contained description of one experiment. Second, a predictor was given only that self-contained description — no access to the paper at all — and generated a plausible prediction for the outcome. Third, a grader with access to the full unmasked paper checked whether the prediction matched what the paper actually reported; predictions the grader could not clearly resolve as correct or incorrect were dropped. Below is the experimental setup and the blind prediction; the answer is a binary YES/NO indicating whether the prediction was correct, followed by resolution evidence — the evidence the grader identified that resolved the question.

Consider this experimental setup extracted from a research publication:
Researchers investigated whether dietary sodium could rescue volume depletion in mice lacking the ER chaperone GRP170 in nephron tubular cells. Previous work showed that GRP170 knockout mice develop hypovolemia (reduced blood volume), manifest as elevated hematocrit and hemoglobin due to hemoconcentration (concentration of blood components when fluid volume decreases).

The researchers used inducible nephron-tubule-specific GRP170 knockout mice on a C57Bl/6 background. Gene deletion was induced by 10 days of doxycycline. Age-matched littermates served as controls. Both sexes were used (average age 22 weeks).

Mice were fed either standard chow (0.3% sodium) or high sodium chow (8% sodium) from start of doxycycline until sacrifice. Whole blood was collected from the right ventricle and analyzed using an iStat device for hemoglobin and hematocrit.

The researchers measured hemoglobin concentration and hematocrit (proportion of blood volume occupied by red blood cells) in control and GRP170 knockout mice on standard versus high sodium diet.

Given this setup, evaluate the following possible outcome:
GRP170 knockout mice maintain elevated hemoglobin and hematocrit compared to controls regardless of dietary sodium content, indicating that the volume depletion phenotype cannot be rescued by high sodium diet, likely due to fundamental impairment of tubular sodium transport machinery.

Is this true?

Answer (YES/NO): NO